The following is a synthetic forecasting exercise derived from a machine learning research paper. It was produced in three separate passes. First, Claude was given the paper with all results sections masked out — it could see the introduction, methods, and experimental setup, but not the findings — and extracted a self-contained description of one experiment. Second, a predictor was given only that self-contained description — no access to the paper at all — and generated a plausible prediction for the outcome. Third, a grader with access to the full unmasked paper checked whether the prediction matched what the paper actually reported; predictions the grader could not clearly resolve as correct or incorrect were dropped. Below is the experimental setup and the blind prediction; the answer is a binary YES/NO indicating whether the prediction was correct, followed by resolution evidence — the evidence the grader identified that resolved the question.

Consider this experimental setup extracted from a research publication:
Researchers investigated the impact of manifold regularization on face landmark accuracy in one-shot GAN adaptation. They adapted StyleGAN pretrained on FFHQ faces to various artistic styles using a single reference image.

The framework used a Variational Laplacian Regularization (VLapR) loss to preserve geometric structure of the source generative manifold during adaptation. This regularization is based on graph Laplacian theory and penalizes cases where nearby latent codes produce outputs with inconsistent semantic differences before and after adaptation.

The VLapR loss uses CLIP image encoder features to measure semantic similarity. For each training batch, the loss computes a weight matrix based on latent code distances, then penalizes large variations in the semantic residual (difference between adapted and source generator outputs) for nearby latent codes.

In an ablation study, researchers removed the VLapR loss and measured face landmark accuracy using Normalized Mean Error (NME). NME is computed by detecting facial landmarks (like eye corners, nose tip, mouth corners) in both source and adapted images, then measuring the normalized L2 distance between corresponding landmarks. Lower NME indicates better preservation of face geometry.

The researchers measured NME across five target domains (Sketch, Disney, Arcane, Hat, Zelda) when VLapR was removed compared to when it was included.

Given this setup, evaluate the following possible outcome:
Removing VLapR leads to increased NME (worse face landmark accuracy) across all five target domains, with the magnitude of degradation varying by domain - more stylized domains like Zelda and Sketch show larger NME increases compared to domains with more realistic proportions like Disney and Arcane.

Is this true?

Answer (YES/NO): NO